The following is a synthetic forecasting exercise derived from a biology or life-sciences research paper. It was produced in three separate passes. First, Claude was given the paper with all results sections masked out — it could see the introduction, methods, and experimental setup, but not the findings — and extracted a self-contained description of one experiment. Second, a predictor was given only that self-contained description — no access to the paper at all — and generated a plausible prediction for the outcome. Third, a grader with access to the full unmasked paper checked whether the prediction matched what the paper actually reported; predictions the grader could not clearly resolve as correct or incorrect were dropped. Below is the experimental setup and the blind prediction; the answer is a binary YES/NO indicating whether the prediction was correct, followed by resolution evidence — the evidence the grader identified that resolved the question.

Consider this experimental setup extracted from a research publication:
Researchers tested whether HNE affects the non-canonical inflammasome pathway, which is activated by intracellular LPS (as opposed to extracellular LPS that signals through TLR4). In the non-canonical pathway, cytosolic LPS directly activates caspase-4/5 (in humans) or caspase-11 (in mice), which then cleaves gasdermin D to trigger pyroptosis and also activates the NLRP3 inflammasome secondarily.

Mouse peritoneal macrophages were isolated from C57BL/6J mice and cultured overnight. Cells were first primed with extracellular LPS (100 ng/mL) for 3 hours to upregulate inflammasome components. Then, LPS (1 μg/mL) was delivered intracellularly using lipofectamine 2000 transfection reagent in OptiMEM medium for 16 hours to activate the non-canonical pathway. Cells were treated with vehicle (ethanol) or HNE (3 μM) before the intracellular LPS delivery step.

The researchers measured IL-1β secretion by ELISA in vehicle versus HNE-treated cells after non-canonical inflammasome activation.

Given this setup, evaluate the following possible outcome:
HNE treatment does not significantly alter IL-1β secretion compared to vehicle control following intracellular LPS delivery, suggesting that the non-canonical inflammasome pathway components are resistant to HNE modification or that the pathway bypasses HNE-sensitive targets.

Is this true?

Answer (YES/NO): NO